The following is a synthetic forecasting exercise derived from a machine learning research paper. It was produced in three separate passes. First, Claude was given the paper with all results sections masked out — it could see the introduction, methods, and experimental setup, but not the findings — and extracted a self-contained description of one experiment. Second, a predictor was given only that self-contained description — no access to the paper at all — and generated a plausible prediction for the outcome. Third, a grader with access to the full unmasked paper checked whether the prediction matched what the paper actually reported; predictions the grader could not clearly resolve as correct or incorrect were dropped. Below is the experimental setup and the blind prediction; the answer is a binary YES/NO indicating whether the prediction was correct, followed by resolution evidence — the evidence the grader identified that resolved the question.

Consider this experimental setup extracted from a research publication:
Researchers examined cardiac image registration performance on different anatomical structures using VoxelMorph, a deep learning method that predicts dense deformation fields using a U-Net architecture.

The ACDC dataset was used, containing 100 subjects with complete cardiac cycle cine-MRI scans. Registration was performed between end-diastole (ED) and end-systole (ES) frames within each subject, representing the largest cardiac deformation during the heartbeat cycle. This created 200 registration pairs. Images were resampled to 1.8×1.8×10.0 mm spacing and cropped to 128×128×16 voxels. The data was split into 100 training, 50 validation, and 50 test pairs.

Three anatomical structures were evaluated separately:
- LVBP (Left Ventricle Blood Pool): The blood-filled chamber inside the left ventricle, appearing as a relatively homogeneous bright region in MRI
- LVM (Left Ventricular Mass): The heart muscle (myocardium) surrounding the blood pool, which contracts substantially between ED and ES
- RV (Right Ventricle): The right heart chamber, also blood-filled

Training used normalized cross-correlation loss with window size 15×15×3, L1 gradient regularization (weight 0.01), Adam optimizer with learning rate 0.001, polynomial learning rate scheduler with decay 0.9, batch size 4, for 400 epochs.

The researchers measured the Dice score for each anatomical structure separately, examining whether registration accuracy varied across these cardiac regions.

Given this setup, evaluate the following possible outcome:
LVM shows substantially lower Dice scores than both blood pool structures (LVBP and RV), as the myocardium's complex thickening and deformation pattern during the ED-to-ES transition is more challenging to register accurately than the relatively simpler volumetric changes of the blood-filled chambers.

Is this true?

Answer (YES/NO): YES